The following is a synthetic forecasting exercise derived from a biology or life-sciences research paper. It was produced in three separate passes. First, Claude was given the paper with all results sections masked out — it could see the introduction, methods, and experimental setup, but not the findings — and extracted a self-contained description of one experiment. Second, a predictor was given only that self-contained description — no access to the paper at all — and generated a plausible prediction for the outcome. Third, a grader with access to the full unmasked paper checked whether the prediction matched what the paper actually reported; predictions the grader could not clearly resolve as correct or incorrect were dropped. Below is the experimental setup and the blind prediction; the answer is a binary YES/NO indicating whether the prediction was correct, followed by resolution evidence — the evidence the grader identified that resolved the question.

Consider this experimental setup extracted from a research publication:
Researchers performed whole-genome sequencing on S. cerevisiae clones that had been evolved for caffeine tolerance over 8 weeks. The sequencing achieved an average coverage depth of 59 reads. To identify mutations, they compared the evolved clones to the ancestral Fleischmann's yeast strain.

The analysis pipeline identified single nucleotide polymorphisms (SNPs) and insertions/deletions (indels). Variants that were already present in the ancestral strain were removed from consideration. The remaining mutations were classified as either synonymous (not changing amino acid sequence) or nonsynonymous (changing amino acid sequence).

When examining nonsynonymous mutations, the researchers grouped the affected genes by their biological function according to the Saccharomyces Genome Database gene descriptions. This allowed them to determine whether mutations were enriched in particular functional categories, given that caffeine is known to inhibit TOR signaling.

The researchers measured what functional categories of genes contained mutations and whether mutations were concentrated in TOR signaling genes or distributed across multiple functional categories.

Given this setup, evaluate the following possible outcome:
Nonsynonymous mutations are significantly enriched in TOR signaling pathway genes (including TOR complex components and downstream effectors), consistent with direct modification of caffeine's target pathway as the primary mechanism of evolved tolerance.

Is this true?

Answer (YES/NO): NO